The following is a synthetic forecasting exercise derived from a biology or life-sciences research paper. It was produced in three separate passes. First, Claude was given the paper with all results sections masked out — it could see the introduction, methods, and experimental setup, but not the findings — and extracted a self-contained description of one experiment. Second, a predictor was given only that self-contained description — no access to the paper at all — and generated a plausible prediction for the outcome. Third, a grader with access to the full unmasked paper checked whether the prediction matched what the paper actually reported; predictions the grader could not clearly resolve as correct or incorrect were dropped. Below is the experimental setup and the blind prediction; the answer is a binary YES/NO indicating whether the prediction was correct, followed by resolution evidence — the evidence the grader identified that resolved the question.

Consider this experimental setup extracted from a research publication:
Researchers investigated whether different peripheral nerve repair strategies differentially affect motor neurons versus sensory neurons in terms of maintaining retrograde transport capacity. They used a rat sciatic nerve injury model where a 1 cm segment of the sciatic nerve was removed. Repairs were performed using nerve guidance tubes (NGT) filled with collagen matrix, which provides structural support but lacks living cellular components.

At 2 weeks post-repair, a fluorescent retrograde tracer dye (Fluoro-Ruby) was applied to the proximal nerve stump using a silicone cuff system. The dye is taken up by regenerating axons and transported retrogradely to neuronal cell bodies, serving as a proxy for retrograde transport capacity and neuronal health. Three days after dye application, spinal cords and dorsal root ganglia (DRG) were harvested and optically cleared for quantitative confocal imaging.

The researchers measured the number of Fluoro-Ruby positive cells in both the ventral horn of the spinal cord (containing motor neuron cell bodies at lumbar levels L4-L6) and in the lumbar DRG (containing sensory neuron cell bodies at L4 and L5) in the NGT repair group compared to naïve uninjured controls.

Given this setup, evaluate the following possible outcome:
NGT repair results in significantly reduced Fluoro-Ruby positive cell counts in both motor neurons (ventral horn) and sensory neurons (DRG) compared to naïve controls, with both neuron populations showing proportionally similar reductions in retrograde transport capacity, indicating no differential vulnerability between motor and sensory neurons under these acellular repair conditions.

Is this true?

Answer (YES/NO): NO